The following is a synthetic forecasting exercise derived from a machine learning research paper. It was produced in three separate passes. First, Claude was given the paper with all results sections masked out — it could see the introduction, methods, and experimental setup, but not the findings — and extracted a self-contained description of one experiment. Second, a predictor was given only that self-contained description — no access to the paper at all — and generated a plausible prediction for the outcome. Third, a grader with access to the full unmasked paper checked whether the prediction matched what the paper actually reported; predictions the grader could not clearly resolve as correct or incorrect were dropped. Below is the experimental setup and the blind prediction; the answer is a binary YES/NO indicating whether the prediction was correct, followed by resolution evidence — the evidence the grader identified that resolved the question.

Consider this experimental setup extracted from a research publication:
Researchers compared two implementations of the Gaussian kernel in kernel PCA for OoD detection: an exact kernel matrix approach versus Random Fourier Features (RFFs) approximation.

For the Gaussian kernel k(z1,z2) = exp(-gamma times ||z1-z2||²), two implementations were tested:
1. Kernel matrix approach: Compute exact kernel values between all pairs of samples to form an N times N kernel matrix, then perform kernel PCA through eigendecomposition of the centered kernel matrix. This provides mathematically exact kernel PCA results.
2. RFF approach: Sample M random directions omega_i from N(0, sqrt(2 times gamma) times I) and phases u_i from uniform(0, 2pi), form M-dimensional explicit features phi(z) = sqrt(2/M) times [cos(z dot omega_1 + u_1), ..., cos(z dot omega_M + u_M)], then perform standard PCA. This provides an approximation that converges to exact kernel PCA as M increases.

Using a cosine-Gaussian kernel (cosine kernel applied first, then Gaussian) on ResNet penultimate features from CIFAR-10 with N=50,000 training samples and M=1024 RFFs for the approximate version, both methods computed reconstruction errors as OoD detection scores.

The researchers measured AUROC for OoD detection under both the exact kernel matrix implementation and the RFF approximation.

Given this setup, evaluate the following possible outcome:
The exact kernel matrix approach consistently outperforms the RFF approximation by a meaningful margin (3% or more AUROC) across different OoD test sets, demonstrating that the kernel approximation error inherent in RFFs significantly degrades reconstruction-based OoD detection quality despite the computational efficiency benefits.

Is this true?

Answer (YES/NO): NO